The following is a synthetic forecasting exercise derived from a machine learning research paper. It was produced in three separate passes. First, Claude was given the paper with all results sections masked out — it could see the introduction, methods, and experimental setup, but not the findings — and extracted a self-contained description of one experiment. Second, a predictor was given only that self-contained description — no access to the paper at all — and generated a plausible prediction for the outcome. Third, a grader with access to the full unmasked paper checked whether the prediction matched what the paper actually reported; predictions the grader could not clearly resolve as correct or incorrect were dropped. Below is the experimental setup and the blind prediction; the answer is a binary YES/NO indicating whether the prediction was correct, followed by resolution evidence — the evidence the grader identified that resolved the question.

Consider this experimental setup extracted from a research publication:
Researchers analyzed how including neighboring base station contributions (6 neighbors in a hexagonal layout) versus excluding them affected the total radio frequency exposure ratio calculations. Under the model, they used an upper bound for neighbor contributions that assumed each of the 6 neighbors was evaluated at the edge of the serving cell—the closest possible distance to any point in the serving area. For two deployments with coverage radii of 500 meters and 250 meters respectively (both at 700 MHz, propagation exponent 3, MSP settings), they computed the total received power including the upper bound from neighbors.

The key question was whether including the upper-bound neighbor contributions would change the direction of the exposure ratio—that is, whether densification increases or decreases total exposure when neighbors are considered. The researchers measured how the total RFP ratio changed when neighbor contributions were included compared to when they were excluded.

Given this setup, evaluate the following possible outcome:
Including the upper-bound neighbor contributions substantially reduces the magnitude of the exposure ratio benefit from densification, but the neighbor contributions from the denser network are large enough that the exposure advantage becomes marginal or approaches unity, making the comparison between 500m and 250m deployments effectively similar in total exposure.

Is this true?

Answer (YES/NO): NO